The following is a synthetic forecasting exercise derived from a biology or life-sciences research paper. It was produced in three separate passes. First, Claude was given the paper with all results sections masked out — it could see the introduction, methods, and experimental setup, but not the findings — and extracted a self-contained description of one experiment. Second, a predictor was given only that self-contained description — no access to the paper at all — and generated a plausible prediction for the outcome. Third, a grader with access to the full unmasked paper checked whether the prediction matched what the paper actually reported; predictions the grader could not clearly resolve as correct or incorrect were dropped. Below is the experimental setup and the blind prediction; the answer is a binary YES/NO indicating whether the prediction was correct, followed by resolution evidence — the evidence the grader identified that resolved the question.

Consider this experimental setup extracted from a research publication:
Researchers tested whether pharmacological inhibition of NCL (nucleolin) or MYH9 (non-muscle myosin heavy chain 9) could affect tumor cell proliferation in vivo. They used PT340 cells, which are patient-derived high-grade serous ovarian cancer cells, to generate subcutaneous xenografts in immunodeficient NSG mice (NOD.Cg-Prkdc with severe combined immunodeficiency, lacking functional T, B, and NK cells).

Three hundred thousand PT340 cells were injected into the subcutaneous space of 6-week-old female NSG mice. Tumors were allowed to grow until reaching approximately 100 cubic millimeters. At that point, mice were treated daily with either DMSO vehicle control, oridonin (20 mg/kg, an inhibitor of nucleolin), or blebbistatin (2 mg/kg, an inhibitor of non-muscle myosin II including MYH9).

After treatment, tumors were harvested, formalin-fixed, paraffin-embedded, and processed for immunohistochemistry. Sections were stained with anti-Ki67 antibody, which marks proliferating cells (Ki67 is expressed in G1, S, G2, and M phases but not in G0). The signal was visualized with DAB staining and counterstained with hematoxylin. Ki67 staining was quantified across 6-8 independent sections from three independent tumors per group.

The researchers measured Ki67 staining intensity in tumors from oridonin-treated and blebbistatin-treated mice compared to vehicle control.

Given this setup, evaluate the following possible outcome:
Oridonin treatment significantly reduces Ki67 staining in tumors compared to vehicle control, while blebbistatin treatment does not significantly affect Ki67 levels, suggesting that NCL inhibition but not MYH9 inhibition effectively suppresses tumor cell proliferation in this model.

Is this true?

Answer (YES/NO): NO